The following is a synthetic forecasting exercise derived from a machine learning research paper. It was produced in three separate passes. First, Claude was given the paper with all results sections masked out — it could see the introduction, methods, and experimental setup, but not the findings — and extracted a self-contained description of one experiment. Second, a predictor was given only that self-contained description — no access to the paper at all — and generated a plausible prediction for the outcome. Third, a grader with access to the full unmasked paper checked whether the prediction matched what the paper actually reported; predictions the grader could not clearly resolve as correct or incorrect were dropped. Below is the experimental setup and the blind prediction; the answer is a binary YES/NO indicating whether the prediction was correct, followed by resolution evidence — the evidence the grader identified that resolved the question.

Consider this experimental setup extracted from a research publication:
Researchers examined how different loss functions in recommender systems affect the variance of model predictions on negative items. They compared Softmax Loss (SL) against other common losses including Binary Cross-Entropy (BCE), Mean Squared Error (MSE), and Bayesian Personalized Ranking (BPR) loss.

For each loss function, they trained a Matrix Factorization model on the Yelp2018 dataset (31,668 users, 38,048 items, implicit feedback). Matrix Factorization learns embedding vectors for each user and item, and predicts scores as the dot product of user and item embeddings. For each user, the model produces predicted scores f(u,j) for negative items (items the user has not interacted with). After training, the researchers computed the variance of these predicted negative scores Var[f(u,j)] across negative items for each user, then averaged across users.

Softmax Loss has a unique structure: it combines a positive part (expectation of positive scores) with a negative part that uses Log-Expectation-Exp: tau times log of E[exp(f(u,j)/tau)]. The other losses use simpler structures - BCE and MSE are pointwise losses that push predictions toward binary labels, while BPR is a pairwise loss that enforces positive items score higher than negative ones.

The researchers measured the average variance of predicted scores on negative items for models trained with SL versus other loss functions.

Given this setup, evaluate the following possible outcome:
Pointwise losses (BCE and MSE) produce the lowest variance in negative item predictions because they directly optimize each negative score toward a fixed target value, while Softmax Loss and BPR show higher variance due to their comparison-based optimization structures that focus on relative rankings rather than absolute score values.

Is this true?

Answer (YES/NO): NO